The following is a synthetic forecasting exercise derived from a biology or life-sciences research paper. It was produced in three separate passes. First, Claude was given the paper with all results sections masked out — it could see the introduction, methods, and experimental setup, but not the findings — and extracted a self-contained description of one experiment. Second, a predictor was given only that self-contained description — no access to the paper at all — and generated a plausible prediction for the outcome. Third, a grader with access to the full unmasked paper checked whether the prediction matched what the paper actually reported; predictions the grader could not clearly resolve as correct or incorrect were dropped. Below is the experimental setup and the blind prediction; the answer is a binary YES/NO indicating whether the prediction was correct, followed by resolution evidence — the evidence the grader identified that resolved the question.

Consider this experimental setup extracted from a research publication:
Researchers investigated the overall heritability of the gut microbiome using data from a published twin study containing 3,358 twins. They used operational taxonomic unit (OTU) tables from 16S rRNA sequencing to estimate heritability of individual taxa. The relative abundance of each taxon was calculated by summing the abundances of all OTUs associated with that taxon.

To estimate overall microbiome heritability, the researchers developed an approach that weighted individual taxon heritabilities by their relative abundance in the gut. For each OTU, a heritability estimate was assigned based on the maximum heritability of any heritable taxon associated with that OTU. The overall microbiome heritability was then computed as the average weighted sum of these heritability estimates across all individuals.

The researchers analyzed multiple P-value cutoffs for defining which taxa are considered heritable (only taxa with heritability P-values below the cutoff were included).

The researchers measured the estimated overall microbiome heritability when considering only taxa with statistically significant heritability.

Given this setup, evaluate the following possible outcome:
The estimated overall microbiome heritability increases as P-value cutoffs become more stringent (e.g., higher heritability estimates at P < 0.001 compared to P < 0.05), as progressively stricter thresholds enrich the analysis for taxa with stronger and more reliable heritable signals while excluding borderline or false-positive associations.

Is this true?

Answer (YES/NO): NO